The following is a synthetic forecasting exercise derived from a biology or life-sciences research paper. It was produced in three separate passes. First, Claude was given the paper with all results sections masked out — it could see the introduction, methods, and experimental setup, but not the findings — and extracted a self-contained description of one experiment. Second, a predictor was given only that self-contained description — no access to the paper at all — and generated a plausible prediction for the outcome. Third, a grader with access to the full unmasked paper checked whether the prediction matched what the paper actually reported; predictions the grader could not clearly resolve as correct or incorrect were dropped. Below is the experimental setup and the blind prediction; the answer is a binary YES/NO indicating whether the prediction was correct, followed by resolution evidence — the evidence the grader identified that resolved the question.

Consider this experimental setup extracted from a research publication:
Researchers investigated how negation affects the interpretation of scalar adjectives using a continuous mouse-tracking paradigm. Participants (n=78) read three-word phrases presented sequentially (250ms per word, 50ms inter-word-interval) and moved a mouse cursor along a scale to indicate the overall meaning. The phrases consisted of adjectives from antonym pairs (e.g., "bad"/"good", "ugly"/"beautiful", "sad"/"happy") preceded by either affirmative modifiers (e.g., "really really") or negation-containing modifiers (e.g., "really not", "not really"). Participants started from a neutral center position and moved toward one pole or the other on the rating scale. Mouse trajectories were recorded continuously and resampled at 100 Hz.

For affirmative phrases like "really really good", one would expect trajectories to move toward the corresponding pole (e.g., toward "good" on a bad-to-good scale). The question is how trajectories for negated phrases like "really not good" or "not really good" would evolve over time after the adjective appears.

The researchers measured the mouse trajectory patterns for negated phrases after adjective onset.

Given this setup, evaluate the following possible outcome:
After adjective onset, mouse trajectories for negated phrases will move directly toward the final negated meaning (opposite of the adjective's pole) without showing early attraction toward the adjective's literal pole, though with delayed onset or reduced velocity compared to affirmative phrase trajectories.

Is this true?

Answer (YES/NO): NO